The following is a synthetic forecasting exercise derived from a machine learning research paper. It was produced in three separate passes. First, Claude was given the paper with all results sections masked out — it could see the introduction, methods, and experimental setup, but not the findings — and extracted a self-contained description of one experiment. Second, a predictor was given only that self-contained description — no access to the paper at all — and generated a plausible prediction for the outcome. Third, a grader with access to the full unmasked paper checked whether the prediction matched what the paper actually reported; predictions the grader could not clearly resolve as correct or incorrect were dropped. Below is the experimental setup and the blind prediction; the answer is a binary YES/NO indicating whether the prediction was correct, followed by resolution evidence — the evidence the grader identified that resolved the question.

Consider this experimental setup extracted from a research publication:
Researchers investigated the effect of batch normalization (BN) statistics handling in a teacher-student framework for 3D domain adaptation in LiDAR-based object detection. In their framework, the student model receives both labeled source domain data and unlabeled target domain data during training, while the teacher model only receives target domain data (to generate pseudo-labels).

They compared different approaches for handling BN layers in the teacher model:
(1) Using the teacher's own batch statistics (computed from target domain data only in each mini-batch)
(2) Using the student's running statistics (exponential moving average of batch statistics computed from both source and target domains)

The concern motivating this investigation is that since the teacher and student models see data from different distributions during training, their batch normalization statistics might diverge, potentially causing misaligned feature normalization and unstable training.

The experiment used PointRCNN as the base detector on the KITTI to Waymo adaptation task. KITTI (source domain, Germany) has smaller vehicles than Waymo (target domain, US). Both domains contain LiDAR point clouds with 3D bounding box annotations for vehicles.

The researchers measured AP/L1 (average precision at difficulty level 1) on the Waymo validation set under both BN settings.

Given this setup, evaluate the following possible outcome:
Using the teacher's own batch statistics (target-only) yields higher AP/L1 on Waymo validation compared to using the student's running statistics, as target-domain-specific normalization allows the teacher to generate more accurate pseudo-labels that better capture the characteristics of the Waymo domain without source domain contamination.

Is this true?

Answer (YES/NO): NO